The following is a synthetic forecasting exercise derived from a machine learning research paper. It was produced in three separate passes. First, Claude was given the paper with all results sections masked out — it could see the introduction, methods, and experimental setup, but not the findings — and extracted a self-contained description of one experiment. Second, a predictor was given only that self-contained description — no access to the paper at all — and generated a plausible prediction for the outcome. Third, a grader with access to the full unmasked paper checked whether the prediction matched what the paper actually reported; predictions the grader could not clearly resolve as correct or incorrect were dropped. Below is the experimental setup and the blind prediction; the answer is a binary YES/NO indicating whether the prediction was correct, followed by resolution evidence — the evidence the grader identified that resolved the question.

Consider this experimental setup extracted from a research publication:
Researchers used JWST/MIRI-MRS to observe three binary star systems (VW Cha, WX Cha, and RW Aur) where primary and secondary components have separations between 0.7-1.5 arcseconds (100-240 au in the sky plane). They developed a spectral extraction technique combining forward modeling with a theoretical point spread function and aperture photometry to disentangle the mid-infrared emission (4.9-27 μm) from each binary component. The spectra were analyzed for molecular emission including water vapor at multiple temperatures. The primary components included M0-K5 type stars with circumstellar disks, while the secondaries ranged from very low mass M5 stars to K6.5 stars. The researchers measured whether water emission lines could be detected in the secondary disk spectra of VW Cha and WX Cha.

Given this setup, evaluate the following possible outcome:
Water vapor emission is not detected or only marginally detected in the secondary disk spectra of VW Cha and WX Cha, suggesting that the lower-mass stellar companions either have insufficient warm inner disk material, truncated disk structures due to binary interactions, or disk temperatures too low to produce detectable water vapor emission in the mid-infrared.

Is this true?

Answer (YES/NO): YES